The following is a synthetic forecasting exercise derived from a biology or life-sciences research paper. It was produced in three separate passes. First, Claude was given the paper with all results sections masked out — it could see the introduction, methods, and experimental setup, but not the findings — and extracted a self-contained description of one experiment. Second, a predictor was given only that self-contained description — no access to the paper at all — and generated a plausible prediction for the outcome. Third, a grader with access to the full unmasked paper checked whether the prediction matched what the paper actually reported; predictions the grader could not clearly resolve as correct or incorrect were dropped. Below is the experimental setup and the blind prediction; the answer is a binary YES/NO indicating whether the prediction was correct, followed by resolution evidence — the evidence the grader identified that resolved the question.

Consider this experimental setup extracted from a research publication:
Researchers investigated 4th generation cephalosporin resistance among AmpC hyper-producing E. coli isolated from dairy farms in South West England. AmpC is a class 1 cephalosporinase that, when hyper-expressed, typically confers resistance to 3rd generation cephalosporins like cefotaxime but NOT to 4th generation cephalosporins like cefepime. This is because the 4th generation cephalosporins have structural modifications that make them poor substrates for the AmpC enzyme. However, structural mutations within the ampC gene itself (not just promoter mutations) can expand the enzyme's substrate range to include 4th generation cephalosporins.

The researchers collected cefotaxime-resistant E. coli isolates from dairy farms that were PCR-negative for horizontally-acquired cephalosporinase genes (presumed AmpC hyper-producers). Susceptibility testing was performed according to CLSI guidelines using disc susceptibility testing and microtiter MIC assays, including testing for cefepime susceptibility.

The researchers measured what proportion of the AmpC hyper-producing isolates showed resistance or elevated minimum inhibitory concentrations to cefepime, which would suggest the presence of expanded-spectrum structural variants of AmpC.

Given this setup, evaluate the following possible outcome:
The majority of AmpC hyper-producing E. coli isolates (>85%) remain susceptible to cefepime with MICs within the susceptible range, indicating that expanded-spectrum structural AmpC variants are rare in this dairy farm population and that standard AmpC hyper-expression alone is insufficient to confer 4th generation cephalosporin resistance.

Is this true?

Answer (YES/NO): YES